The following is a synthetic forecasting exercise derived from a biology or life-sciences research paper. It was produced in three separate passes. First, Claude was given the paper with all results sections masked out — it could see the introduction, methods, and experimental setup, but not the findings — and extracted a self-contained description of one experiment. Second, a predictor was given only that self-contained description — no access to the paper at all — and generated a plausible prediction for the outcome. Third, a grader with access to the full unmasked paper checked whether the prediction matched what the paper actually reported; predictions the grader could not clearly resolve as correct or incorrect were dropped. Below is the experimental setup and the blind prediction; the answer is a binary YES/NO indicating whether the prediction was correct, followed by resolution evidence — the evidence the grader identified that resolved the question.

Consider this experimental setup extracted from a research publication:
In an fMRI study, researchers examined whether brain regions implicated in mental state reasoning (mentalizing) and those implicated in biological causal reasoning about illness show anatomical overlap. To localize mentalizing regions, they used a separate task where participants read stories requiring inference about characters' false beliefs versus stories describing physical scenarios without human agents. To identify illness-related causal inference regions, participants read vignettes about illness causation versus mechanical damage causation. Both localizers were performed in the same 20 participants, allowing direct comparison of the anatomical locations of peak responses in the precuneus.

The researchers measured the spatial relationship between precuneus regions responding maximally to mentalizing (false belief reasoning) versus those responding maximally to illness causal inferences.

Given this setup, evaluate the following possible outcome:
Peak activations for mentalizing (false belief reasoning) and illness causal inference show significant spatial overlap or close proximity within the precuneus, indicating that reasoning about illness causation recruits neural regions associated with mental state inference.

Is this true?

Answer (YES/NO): NO